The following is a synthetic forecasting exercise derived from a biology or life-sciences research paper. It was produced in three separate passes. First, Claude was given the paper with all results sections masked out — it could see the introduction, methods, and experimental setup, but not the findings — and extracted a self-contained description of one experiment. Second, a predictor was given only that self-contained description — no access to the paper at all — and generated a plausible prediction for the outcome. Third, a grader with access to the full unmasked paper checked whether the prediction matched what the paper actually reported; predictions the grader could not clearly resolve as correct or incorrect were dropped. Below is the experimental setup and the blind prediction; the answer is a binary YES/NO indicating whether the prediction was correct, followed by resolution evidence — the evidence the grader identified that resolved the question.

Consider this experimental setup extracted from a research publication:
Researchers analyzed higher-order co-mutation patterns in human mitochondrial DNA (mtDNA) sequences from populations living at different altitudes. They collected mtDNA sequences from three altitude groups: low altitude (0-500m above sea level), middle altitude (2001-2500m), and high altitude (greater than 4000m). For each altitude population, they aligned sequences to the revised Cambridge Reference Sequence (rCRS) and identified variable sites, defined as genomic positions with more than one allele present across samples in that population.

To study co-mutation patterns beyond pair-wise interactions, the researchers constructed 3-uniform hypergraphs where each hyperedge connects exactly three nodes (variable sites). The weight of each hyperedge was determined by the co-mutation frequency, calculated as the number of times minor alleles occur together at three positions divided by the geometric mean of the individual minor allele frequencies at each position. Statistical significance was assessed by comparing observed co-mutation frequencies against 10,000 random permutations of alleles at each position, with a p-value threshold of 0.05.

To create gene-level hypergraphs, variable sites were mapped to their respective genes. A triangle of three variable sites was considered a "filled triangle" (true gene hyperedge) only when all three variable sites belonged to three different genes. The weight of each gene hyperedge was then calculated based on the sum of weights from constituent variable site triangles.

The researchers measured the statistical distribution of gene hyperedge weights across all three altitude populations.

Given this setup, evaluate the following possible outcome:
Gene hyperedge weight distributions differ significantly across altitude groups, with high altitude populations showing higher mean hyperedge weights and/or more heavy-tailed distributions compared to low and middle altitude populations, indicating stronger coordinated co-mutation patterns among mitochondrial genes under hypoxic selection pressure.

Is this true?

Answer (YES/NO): NO